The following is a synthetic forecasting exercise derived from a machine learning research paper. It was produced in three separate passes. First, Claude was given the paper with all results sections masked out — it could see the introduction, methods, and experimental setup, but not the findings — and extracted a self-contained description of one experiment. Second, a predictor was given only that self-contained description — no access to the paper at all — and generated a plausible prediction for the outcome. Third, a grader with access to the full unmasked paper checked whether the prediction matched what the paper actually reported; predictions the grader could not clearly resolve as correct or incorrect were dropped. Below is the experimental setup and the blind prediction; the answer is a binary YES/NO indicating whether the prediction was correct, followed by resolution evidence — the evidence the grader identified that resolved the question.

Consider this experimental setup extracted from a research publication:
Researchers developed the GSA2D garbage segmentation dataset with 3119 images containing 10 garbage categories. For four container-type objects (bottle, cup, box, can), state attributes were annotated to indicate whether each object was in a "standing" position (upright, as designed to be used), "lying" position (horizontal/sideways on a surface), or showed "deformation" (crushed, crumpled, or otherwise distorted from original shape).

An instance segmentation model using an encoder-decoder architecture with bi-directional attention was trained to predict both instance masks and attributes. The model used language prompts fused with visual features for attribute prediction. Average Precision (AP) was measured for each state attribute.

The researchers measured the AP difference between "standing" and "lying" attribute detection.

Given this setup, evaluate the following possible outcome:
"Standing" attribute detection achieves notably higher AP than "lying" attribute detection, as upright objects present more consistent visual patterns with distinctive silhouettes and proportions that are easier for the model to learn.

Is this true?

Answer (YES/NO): NO